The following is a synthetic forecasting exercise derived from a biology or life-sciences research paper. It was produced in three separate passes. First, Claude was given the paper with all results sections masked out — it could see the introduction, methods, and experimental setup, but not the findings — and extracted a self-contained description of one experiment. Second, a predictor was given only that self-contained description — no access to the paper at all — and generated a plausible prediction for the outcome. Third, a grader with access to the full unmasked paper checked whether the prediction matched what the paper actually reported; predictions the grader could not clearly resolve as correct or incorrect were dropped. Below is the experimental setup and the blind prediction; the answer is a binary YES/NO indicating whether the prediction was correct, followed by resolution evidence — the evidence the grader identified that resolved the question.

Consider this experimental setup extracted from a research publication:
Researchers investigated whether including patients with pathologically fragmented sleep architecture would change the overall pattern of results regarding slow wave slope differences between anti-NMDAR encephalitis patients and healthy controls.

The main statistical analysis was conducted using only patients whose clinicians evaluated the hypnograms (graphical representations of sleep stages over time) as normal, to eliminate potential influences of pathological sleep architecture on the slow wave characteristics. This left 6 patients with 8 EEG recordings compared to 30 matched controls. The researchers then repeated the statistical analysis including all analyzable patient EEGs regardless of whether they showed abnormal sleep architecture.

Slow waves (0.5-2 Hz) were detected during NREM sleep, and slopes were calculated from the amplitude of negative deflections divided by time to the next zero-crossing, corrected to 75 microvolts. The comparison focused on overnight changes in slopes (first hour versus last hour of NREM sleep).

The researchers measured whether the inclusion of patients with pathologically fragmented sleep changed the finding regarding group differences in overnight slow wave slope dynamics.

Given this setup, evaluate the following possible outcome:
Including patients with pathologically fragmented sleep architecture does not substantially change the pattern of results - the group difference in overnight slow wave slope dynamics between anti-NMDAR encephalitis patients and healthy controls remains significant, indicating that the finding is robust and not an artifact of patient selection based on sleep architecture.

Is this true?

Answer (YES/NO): YES